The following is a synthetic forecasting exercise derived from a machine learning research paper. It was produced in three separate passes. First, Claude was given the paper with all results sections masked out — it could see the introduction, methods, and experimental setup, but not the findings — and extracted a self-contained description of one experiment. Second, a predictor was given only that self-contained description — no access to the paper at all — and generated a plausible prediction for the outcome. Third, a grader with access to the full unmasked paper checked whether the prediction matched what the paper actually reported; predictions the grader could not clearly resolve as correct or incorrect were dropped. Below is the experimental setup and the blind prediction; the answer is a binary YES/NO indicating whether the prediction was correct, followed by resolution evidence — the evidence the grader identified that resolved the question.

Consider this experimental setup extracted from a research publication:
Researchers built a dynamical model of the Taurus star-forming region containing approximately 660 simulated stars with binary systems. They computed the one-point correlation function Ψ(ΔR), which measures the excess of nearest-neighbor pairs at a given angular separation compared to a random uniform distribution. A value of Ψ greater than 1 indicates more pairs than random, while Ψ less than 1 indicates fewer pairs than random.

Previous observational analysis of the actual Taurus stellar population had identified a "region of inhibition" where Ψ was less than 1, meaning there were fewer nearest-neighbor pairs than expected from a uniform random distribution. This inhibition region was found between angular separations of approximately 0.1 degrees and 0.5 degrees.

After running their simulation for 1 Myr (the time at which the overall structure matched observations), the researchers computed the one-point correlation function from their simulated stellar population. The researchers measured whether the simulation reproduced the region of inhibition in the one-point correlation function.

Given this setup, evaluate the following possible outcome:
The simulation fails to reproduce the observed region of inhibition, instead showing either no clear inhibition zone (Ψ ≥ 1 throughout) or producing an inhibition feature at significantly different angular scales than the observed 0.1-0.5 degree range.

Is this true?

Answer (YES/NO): NO